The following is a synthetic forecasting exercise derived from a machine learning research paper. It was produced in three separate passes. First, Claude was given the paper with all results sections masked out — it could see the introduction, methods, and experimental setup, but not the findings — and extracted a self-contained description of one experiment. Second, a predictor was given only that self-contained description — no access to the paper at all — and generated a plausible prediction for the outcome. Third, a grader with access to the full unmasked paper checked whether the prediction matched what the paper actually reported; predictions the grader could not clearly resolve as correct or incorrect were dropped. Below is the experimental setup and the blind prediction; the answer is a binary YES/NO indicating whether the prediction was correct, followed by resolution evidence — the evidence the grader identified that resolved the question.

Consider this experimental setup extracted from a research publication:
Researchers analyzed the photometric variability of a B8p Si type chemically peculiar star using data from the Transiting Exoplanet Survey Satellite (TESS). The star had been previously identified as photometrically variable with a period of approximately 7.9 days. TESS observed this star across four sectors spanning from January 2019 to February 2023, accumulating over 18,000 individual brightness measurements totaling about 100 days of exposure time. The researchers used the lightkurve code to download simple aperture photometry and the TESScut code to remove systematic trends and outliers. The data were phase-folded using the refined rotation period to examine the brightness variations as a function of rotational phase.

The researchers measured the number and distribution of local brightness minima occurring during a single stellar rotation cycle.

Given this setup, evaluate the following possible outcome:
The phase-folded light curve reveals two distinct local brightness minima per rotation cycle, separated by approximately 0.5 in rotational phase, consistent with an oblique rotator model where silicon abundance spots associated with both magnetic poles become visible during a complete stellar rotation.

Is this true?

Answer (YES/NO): YES